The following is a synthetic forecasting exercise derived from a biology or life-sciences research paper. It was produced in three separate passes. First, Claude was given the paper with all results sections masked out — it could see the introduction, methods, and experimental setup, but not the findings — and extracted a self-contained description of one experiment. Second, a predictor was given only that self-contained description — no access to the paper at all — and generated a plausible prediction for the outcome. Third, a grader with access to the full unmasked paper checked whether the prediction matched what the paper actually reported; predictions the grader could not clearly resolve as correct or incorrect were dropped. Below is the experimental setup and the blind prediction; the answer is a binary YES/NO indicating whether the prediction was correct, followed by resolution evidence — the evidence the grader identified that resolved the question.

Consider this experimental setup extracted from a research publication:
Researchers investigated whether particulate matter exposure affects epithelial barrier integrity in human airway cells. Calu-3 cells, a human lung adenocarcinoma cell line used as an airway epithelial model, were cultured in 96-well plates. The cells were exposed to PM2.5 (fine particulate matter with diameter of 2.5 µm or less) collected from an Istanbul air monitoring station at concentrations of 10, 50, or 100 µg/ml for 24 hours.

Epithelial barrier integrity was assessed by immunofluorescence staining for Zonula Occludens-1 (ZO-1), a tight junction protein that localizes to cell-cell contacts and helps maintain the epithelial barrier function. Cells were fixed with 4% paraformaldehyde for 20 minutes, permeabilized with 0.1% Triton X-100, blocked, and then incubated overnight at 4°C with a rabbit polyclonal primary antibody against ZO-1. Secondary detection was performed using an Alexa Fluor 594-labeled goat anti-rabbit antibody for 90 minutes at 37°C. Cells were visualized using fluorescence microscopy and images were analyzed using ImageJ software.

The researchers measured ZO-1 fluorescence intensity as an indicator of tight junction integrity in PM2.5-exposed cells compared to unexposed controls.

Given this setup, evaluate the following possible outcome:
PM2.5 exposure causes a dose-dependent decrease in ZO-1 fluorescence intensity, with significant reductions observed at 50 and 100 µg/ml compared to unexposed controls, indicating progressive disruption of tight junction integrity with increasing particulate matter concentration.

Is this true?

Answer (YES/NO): NO